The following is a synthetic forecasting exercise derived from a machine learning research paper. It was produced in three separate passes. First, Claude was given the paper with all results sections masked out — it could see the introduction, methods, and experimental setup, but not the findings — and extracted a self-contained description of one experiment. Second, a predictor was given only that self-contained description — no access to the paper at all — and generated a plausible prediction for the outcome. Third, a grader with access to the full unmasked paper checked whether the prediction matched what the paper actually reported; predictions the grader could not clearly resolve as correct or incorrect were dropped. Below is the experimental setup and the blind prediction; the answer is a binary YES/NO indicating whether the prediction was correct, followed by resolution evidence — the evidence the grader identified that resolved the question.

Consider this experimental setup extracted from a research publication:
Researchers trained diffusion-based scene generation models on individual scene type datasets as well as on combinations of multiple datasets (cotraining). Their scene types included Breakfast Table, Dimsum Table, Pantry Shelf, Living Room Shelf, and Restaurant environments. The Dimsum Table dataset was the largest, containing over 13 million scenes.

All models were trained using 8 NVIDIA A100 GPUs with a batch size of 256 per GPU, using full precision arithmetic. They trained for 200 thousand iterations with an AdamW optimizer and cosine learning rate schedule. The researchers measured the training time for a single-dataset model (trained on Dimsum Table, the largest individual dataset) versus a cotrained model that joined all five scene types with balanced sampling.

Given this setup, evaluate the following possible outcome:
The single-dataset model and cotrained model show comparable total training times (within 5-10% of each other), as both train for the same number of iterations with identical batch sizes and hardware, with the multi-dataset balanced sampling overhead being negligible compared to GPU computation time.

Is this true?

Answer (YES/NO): NO